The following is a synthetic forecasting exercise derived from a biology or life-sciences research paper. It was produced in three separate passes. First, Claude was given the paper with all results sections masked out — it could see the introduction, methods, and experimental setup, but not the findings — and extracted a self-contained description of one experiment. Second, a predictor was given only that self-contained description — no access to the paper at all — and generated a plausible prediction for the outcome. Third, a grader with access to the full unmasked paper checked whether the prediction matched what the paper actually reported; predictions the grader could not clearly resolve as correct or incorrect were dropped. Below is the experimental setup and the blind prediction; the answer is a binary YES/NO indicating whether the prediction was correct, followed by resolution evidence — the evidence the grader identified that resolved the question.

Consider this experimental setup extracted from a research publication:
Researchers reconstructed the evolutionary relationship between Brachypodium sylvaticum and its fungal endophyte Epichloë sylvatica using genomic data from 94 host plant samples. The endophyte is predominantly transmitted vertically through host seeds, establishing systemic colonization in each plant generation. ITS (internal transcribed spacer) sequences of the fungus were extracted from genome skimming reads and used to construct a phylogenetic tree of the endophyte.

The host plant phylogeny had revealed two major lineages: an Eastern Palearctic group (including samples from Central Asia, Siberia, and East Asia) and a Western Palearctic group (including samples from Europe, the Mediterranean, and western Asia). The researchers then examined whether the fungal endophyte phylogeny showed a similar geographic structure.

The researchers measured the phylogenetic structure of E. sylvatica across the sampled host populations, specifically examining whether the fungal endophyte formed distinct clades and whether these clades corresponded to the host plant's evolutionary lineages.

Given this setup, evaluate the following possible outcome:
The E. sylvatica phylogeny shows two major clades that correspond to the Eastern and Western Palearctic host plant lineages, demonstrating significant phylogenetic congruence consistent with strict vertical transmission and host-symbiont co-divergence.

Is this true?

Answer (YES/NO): NO